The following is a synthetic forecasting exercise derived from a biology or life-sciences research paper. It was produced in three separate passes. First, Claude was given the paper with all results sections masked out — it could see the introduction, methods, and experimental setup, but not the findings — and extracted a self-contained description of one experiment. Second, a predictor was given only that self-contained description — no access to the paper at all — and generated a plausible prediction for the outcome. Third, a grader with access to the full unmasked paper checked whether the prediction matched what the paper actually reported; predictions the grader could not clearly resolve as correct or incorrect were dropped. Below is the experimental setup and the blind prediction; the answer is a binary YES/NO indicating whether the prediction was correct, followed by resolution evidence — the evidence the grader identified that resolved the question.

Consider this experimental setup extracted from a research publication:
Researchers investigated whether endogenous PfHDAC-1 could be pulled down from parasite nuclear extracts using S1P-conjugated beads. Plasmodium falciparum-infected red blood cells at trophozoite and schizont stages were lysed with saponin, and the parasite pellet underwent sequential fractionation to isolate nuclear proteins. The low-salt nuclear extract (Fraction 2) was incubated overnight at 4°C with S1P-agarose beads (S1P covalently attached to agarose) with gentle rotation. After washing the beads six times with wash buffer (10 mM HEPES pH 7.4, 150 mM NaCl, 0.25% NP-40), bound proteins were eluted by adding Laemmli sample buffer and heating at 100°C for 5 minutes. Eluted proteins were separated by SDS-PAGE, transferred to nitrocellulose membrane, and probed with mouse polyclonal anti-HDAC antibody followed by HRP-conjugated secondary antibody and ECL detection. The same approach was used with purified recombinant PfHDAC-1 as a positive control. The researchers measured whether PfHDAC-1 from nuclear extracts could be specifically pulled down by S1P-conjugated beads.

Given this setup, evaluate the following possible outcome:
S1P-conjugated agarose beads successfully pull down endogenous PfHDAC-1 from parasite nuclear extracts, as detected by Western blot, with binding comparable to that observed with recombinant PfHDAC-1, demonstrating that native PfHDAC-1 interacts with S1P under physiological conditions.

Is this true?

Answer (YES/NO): YES